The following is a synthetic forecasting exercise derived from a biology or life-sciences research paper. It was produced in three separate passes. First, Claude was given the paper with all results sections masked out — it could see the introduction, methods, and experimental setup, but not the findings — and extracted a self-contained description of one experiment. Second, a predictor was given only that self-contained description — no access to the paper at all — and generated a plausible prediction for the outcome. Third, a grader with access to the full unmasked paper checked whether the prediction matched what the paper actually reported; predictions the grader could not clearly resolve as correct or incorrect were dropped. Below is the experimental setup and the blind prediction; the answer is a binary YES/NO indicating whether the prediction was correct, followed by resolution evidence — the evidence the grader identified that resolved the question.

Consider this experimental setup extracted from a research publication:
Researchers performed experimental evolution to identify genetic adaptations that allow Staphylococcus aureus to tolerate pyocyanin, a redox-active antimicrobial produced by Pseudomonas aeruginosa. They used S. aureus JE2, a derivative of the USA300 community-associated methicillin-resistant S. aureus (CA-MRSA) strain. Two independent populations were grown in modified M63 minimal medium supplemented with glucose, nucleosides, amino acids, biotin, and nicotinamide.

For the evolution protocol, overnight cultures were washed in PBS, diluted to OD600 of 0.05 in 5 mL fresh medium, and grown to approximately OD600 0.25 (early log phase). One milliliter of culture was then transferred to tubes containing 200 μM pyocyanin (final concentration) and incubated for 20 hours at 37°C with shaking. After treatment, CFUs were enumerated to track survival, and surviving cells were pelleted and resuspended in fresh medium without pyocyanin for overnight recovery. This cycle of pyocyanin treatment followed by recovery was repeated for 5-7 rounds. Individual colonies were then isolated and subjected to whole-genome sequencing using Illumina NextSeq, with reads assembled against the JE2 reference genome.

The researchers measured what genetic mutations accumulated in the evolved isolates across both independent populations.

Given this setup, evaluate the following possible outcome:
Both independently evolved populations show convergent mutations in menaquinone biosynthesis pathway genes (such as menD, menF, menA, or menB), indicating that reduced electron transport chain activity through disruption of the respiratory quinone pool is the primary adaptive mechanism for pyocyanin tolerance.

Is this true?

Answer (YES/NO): NO